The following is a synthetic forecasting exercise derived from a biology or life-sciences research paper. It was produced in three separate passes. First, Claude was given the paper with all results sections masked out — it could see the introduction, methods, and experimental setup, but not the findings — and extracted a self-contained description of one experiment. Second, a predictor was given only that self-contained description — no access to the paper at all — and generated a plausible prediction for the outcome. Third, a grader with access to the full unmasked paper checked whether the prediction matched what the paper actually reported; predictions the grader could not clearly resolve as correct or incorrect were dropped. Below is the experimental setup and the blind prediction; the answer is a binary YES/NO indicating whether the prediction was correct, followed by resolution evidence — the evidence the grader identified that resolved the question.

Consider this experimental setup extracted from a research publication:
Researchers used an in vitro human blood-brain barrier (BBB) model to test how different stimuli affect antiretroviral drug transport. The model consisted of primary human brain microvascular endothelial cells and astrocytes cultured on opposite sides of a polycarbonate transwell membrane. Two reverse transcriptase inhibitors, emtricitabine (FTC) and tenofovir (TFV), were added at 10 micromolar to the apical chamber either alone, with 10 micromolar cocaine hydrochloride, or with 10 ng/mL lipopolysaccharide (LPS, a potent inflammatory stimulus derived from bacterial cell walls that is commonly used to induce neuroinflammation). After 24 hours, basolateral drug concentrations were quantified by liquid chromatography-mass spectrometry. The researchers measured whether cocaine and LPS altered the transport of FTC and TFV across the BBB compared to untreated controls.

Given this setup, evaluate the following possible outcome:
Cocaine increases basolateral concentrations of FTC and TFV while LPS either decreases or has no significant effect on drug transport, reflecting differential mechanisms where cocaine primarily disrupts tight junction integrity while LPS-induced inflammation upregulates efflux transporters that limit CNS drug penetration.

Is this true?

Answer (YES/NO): NO